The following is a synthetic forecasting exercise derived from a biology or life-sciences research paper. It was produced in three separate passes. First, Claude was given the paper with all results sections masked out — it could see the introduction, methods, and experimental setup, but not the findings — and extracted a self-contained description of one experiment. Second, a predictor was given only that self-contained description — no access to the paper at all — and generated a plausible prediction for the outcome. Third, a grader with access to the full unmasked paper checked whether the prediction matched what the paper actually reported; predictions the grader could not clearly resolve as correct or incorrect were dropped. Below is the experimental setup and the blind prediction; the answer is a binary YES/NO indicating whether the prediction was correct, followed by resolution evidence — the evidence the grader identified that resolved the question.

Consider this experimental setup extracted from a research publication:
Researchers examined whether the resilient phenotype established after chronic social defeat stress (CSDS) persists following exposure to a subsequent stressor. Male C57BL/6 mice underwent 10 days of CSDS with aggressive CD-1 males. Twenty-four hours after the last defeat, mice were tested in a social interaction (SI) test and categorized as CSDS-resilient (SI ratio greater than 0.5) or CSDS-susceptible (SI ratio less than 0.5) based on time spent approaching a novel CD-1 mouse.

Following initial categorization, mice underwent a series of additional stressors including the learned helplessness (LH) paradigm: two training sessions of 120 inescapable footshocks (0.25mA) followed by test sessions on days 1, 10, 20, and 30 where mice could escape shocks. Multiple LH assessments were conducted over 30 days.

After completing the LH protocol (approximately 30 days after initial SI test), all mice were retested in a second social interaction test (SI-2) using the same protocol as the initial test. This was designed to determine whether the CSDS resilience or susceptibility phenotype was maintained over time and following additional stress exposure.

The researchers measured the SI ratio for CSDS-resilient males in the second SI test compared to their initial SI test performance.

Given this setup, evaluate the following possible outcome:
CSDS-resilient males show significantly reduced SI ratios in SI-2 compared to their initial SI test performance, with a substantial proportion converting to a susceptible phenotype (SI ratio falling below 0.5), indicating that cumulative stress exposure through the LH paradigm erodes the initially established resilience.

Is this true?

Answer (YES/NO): YES